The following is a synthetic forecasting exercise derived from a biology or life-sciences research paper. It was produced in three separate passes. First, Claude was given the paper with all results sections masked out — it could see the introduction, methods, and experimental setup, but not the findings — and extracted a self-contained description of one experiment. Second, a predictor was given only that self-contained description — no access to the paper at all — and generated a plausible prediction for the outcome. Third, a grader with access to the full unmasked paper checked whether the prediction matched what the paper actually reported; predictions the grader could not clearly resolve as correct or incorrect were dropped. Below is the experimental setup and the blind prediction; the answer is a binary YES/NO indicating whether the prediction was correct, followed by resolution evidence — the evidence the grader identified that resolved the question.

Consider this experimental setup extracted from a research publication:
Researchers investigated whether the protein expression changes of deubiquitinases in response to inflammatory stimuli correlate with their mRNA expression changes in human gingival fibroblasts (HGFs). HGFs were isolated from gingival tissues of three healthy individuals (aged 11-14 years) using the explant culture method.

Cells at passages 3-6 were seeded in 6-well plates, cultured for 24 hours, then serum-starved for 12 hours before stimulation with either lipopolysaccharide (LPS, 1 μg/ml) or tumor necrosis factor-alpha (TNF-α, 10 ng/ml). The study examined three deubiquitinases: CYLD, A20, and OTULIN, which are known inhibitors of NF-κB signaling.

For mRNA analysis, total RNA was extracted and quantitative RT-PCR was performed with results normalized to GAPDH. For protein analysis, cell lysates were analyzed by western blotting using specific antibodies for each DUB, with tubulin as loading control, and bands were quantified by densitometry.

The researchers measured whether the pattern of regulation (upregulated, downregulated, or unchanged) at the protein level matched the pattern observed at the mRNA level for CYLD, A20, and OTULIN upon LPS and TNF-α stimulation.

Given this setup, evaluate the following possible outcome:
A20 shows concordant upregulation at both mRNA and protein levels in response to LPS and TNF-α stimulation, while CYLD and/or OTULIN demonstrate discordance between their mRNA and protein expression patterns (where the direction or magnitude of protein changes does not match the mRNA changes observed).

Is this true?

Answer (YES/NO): NO